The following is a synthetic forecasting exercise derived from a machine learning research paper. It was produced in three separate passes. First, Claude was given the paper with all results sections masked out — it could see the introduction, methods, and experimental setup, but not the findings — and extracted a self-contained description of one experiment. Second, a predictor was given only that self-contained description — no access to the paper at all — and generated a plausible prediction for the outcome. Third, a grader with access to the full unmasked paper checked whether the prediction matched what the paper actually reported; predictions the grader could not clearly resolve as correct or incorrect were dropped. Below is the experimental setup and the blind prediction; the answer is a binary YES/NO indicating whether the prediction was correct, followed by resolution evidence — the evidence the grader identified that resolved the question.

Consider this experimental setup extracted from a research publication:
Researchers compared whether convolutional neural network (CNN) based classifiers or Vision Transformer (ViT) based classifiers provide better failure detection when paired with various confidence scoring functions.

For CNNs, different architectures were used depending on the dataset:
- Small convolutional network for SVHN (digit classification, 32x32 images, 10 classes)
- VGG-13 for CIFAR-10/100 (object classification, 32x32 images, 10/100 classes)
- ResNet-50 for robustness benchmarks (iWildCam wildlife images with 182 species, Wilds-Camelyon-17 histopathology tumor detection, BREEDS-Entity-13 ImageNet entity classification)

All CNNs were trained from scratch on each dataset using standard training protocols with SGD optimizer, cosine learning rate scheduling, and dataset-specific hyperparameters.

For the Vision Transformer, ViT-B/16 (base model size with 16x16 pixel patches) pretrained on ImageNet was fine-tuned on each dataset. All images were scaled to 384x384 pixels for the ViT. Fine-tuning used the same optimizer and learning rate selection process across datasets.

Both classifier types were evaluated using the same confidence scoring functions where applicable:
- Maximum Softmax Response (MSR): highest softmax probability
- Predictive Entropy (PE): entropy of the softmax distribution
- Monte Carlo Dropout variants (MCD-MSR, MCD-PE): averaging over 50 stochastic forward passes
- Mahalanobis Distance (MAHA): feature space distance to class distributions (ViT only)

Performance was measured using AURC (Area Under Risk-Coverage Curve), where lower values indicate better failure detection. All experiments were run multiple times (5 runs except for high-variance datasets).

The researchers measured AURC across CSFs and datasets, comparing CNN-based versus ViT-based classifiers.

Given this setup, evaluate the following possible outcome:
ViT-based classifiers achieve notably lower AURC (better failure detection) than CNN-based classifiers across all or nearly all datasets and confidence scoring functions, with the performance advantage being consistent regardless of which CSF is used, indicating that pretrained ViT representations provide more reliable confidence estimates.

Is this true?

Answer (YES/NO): NO